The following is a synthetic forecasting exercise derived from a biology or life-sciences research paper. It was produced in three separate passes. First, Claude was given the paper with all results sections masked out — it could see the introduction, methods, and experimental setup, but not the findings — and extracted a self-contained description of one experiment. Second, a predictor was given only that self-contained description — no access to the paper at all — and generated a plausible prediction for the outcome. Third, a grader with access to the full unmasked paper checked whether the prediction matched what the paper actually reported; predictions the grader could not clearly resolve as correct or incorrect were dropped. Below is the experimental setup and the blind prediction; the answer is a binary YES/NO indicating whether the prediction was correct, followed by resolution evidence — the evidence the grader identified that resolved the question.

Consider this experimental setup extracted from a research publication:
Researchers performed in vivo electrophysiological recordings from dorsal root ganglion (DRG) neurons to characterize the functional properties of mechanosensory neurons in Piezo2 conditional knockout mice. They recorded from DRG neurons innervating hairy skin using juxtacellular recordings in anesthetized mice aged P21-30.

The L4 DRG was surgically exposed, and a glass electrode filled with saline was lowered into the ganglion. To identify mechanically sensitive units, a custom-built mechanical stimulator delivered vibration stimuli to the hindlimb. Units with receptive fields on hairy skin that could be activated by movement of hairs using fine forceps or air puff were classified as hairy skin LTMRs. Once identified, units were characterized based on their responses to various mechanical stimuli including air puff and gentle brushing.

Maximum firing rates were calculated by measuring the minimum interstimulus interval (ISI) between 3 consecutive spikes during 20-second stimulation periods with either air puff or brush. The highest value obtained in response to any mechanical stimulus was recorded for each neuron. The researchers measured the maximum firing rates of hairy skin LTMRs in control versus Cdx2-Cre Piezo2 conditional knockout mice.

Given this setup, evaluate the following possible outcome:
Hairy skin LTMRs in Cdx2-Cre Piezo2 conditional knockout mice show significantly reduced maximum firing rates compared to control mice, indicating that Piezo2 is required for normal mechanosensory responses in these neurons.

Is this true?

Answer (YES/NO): YES